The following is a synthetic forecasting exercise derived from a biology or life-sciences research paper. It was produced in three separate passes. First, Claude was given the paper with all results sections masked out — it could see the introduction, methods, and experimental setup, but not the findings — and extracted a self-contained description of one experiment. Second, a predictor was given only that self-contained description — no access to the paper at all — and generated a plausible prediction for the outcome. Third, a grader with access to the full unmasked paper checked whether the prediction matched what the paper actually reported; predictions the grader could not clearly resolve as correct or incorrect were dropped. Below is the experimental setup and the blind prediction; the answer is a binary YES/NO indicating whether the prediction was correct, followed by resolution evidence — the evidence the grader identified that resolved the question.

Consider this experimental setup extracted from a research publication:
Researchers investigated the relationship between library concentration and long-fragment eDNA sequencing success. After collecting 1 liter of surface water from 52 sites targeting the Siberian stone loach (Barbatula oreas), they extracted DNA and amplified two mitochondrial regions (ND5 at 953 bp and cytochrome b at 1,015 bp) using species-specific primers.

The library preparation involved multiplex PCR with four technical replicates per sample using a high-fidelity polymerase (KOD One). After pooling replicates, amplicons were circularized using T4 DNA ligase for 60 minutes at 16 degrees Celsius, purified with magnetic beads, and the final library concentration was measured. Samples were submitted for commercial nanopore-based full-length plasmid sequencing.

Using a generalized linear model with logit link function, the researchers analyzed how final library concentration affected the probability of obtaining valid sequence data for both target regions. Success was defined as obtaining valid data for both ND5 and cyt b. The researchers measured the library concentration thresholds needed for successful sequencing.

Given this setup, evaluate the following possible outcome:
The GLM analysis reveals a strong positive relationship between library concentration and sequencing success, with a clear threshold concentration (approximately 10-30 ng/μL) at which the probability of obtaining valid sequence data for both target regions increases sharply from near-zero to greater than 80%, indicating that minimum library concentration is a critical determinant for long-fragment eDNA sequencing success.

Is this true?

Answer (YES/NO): NO